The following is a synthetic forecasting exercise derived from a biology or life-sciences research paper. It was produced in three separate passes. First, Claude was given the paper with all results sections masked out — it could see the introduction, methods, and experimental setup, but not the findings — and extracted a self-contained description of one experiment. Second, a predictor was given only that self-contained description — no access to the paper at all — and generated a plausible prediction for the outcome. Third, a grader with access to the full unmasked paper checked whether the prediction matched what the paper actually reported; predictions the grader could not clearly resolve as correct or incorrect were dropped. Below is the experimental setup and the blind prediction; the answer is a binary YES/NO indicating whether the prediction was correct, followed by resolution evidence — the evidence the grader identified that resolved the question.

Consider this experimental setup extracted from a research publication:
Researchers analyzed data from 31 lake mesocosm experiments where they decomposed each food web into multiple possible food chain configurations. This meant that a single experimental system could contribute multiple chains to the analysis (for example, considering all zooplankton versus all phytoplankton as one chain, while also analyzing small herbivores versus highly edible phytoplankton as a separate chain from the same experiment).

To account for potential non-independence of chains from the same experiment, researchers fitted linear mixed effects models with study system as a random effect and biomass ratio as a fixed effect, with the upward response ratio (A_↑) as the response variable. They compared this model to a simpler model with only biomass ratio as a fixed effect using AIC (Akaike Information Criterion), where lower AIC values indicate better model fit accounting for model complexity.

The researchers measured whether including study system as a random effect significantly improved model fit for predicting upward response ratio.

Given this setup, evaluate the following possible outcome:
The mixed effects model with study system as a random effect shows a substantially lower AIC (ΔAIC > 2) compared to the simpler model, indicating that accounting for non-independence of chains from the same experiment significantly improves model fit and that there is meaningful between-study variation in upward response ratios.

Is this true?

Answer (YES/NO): NO